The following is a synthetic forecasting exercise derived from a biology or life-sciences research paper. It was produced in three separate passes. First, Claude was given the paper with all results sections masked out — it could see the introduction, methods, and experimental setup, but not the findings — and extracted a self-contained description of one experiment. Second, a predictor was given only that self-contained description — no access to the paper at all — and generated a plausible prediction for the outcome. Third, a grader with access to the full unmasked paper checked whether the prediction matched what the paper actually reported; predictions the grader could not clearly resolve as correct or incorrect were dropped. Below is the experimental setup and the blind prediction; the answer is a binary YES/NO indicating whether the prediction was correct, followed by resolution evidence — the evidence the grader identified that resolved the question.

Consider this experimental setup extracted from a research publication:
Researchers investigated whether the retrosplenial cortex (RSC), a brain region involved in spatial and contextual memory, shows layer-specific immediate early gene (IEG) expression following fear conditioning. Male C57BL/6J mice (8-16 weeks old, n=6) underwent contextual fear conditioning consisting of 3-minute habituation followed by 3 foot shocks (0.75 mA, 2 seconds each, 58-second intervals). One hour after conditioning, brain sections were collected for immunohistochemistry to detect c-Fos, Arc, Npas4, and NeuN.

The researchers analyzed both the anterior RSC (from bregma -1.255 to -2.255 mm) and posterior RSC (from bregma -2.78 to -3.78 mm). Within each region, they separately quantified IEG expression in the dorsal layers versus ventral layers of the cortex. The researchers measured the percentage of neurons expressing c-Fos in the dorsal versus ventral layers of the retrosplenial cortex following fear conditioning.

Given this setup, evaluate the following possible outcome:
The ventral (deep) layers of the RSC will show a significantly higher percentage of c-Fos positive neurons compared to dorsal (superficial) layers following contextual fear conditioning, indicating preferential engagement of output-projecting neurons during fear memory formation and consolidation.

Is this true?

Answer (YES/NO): NO